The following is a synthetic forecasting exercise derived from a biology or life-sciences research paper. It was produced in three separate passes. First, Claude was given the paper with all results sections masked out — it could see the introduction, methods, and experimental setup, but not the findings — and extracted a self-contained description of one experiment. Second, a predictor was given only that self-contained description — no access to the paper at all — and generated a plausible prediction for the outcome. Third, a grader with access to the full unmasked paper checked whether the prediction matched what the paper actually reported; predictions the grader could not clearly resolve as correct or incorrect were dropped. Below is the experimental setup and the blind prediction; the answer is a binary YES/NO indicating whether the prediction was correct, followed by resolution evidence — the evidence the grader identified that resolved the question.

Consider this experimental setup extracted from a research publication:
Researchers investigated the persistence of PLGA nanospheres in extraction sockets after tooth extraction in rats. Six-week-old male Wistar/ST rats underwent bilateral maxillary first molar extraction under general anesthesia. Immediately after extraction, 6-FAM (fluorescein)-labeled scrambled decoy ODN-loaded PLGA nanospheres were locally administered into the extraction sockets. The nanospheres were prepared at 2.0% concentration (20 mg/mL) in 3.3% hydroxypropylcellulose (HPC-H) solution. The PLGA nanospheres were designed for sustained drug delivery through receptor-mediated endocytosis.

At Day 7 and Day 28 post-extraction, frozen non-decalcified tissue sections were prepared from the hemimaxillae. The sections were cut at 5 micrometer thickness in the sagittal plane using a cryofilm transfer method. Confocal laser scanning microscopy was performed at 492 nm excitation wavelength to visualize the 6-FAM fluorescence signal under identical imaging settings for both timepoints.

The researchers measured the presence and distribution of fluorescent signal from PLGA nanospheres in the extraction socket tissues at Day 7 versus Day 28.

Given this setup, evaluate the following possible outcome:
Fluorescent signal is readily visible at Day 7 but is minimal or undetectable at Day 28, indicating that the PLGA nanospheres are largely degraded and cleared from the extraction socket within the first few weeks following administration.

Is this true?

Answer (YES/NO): NO